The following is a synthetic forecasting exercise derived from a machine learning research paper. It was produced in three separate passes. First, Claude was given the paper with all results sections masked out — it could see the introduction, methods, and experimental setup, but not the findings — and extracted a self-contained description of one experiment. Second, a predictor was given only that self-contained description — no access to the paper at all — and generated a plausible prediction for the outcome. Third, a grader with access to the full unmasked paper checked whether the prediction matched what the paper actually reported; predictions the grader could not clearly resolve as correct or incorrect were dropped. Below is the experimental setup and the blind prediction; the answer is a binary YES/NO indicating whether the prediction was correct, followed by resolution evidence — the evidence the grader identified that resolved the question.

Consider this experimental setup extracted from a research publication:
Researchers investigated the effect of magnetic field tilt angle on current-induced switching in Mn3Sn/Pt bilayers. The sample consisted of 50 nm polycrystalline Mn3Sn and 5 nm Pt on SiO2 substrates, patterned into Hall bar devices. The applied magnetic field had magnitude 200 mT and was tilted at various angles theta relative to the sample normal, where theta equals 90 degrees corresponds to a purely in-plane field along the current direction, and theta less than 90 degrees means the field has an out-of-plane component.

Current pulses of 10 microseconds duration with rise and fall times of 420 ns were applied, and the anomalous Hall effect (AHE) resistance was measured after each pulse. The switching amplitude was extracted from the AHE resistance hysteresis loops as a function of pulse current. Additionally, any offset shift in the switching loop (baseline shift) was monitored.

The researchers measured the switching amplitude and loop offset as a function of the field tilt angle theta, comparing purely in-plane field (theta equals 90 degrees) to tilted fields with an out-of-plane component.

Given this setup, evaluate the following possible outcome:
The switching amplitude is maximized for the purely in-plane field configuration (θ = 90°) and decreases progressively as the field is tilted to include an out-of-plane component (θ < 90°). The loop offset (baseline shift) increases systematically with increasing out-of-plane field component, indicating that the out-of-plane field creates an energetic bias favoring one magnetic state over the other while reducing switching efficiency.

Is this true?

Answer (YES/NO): YES